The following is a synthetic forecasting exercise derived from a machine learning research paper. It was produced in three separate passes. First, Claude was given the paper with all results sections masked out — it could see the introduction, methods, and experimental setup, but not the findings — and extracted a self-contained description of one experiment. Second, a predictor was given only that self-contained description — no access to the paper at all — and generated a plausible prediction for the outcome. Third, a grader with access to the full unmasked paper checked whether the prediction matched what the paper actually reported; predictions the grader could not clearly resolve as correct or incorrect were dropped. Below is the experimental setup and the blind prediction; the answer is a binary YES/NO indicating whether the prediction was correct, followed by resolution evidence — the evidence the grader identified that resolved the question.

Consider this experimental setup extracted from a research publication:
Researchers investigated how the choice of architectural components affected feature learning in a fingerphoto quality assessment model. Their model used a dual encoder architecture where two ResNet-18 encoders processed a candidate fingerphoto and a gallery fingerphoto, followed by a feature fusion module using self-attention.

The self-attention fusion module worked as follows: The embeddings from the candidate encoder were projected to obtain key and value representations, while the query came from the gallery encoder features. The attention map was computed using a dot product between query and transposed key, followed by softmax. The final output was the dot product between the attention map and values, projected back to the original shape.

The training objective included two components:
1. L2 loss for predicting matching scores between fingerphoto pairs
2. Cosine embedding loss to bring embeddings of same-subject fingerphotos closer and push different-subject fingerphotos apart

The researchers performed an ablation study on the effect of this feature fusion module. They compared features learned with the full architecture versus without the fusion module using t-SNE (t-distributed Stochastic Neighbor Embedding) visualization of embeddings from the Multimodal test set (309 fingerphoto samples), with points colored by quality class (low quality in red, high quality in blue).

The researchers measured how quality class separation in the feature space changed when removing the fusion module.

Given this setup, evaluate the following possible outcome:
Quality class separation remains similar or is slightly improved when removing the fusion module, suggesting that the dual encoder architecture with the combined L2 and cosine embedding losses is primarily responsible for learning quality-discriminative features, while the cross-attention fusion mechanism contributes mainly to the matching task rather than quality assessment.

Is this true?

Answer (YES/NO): NO